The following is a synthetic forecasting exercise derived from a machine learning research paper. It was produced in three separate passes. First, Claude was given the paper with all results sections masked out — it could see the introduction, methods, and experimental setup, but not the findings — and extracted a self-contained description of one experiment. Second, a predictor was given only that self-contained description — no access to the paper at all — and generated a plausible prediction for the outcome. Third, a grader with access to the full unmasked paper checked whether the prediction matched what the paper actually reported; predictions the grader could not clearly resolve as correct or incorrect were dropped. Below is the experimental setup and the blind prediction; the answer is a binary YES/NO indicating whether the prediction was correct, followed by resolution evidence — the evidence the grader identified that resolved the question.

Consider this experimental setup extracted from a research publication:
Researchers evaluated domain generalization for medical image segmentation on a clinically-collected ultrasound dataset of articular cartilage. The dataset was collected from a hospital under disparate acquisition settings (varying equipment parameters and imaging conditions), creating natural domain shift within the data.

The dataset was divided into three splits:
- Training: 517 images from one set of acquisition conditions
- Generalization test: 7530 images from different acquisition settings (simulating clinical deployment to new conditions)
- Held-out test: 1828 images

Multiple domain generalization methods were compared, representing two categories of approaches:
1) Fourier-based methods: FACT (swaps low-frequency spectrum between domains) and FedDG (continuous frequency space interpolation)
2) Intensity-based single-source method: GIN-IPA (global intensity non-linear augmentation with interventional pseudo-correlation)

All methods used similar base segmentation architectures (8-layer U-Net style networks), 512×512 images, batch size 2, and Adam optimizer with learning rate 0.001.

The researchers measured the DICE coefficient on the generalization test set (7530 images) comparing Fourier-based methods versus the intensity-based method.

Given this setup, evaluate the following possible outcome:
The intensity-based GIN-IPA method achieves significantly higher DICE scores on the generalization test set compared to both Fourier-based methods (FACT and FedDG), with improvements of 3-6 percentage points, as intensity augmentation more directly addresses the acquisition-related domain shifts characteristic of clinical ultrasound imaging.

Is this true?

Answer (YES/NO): NO